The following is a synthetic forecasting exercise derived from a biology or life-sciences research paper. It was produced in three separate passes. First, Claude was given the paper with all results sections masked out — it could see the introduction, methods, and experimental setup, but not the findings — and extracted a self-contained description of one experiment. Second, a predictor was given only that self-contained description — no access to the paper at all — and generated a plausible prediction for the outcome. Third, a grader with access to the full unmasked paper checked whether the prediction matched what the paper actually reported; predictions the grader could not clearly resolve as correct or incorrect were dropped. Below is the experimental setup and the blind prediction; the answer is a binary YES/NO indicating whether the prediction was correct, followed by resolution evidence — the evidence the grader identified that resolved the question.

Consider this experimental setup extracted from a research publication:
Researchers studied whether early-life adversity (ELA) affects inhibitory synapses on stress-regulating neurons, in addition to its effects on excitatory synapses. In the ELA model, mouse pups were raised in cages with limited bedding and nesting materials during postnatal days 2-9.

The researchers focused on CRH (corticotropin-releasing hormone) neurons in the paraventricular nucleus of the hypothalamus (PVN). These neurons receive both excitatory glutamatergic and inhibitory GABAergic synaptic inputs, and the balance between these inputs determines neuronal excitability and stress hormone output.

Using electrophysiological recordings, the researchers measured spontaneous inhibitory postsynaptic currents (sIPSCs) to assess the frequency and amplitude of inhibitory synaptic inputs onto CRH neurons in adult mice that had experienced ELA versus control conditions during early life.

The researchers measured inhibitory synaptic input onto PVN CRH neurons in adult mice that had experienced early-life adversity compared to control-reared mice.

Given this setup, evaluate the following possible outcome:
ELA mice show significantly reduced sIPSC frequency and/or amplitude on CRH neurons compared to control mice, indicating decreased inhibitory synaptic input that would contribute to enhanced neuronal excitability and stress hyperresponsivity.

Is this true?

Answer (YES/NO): NO